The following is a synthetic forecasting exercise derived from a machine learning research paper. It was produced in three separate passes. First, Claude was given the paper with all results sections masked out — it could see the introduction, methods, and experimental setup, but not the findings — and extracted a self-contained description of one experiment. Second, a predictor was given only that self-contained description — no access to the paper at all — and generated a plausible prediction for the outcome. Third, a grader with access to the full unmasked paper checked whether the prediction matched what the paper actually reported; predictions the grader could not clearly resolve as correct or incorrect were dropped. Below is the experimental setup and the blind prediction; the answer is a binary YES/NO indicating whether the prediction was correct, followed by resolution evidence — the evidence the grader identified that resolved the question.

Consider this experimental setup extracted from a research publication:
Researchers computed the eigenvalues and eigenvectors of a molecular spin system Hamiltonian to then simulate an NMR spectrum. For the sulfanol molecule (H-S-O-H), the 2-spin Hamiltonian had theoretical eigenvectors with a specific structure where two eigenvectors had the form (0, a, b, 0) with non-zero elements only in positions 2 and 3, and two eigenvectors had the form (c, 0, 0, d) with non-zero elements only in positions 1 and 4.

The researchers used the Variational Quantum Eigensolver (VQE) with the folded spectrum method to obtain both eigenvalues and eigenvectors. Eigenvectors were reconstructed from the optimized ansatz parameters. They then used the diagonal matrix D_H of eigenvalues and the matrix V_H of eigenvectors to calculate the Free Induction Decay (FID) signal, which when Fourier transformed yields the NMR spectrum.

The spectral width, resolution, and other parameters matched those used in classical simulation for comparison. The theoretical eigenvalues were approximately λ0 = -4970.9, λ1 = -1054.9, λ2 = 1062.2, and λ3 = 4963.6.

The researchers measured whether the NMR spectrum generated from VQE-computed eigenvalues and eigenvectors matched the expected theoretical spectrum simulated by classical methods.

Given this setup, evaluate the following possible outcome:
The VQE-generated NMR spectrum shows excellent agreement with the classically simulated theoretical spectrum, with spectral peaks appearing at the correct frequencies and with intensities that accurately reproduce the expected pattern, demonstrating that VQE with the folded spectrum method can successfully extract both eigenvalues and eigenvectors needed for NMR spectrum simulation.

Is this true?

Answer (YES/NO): NO